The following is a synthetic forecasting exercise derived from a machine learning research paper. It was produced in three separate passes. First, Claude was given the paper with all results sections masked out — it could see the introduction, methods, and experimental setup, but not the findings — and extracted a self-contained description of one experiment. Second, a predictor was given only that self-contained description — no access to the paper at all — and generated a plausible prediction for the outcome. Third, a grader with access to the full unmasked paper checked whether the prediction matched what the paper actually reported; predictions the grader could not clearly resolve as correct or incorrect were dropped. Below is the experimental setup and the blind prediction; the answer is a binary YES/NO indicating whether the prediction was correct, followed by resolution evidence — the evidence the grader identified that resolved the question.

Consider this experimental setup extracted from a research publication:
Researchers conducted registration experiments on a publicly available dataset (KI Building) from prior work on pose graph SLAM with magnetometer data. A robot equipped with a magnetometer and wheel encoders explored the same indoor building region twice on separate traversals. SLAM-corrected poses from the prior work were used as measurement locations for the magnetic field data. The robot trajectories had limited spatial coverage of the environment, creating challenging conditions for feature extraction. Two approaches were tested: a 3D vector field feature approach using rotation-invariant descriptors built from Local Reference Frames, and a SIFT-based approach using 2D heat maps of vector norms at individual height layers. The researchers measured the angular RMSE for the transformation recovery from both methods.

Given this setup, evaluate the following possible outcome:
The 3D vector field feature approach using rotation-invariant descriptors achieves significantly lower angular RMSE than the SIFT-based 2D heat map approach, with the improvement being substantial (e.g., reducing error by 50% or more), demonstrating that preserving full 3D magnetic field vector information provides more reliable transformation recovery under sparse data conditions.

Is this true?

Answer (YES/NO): NO